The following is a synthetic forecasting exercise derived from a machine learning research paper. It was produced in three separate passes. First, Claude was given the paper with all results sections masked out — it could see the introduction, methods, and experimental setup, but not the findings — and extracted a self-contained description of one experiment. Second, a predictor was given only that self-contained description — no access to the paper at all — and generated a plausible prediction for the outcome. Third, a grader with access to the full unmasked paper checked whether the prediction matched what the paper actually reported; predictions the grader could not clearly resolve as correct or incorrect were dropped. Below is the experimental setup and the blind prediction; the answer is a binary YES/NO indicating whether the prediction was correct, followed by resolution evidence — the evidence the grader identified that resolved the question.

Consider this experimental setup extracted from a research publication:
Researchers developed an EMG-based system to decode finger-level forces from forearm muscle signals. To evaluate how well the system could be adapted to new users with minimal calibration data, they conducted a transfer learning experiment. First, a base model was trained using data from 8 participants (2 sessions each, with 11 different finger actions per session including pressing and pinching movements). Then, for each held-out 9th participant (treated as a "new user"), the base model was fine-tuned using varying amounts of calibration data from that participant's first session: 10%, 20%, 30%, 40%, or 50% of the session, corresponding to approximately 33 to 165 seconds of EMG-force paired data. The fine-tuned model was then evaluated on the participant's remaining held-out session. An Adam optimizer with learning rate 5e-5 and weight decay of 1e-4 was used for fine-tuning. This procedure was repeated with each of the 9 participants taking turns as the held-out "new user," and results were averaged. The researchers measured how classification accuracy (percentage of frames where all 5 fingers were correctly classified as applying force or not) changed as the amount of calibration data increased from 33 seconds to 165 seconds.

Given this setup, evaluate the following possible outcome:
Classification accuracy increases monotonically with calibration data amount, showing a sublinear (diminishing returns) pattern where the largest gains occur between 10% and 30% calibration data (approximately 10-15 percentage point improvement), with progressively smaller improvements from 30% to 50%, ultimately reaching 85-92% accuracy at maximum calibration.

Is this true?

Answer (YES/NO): NO